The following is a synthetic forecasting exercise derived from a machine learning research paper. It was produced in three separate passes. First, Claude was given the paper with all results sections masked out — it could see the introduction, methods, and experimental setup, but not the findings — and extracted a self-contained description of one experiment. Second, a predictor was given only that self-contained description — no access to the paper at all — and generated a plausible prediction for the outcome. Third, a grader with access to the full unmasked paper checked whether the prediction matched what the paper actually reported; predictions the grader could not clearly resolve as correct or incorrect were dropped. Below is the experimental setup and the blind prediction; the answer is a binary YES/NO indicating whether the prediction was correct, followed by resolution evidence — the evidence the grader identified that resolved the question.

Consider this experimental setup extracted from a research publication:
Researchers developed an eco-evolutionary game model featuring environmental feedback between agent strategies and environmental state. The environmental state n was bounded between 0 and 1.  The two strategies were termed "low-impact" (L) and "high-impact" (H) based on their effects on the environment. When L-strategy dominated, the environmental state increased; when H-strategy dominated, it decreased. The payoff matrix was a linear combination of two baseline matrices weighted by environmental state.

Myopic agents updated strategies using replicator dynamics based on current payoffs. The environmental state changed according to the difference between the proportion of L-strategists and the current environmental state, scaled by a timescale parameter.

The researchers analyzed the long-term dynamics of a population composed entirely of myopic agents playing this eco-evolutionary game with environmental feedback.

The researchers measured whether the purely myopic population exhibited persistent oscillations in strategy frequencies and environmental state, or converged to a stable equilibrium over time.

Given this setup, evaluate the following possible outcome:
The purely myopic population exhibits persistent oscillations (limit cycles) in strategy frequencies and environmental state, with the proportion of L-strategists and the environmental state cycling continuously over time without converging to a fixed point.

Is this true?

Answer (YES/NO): YES